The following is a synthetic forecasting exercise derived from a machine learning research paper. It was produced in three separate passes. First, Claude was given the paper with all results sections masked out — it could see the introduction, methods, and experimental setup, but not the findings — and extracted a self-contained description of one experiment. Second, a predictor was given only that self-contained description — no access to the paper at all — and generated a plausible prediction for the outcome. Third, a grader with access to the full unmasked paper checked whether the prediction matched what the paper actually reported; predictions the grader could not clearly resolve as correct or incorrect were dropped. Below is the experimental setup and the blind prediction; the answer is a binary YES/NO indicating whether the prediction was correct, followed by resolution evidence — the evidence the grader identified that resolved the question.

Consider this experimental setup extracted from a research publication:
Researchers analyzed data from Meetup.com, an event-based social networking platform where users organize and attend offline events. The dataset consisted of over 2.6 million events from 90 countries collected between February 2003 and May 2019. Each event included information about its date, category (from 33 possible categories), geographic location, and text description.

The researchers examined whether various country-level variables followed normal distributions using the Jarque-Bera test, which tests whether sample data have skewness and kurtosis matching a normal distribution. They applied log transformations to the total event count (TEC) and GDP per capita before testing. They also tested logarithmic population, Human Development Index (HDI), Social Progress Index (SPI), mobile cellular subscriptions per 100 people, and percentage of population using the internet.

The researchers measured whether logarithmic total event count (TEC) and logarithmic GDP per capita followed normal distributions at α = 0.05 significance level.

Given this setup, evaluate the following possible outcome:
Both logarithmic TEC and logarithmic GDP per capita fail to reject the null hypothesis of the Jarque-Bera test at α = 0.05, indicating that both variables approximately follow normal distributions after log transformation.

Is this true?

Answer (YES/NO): YES